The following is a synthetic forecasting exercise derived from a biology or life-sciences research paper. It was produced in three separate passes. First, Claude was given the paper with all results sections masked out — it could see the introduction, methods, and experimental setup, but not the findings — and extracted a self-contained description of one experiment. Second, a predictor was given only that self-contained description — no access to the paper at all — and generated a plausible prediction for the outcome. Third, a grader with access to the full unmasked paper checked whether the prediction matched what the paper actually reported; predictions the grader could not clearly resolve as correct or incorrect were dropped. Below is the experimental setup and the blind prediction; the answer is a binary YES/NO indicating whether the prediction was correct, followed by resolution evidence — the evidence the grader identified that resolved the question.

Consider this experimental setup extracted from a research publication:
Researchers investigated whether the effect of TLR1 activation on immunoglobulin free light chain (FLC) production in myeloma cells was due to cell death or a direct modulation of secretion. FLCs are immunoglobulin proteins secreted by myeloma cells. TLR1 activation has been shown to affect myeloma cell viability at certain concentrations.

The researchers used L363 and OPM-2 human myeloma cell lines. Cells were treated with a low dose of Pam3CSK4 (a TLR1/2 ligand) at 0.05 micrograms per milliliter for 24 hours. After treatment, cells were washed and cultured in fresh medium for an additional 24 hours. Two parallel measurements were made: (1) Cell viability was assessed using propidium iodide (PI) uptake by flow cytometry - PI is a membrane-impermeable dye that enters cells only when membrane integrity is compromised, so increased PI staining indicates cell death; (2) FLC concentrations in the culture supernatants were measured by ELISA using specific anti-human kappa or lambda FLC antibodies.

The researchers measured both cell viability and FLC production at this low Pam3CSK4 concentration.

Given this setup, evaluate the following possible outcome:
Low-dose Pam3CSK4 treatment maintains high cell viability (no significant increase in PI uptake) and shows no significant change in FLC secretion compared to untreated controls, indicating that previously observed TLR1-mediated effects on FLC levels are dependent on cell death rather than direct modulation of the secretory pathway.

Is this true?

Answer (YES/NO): NO